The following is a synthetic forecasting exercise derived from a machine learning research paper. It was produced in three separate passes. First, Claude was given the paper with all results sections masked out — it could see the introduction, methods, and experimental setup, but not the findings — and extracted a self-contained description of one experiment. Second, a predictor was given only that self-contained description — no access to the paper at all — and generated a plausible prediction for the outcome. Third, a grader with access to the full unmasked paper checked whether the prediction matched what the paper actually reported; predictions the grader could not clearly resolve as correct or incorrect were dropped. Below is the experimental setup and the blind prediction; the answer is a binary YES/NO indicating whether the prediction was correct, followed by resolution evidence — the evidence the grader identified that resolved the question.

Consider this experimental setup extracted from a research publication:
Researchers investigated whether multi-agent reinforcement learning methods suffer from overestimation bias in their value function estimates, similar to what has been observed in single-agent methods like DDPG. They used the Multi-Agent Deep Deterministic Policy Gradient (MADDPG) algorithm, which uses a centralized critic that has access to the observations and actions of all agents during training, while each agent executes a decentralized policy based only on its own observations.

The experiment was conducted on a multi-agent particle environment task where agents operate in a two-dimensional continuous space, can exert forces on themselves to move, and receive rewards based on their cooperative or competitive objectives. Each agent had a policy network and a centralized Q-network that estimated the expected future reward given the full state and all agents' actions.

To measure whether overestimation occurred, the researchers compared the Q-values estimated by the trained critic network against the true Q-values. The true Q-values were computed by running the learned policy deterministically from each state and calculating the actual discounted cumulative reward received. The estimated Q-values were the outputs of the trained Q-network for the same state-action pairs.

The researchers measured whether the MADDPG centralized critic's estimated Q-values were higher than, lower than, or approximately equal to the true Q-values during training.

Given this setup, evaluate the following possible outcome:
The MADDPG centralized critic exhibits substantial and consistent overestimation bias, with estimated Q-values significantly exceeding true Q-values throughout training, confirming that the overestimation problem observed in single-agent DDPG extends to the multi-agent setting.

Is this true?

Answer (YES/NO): NO